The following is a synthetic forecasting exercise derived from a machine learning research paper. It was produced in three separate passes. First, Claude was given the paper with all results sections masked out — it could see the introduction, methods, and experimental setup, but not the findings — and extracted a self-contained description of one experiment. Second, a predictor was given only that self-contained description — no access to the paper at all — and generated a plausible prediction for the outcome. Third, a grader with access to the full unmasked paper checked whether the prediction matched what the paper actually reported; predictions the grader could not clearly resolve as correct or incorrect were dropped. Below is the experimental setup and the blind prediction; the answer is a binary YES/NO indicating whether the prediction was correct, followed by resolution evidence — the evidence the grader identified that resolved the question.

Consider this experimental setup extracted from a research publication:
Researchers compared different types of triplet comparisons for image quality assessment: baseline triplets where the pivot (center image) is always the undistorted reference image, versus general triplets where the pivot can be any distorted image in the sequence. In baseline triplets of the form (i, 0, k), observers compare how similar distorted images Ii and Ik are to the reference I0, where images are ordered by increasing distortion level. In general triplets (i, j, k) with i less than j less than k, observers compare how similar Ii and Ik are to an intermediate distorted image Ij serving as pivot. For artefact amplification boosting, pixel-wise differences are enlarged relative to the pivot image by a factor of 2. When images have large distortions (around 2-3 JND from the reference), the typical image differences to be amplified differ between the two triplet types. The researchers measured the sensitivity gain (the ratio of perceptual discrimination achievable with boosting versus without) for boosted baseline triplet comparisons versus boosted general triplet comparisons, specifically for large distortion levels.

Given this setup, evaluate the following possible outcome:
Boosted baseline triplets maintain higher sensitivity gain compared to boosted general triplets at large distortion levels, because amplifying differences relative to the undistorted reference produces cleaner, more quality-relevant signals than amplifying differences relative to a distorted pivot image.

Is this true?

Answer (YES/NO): NO